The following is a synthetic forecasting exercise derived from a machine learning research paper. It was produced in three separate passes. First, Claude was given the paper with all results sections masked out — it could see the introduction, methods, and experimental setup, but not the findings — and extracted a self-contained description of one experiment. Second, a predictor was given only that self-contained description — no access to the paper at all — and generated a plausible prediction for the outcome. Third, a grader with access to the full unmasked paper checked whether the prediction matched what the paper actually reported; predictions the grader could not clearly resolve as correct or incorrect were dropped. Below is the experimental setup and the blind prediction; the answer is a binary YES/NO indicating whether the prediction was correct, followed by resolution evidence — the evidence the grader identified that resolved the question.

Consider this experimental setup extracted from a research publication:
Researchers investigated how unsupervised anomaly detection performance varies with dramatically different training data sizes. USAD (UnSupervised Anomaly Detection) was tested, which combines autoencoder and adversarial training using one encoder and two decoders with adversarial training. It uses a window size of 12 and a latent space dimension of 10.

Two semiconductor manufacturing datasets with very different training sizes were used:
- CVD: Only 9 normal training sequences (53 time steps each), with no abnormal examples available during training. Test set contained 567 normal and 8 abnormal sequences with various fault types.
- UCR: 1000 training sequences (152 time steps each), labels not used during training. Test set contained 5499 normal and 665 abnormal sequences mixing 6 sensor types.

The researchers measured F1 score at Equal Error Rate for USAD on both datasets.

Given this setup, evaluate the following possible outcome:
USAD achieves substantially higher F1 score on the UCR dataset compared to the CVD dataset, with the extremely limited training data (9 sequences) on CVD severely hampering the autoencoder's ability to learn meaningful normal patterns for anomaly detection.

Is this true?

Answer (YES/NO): NO